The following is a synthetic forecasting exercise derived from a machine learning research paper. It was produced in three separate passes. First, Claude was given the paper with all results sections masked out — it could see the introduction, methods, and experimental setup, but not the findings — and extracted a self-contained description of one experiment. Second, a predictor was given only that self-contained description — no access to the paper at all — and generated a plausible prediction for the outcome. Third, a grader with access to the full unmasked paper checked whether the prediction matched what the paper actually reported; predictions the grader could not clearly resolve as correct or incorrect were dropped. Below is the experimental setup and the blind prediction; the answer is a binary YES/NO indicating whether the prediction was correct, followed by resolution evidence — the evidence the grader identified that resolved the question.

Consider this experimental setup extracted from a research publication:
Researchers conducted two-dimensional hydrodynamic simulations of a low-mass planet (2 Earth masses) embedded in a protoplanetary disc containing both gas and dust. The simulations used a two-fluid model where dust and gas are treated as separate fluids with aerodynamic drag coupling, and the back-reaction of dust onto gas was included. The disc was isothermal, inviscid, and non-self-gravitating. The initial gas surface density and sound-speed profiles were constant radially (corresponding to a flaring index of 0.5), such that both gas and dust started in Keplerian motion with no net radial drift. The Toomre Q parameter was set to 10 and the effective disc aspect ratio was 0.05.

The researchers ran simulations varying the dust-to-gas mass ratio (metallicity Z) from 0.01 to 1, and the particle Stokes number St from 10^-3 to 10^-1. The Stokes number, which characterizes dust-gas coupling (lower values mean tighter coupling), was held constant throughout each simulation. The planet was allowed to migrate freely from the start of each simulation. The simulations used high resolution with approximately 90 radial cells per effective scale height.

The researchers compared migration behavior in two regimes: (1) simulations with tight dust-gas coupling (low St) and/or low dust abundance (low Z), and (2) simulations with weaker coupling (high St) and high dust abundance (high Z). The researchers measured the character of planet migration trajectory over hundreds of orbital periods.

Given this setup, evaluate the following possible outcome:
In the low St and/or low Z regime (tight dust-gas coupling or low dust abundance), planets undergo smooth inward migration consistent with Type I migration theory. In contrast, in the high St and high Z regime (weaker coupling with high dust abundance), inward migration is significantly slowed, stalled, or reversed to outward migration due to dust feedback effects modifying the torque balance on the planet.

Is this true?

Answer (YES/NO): NO